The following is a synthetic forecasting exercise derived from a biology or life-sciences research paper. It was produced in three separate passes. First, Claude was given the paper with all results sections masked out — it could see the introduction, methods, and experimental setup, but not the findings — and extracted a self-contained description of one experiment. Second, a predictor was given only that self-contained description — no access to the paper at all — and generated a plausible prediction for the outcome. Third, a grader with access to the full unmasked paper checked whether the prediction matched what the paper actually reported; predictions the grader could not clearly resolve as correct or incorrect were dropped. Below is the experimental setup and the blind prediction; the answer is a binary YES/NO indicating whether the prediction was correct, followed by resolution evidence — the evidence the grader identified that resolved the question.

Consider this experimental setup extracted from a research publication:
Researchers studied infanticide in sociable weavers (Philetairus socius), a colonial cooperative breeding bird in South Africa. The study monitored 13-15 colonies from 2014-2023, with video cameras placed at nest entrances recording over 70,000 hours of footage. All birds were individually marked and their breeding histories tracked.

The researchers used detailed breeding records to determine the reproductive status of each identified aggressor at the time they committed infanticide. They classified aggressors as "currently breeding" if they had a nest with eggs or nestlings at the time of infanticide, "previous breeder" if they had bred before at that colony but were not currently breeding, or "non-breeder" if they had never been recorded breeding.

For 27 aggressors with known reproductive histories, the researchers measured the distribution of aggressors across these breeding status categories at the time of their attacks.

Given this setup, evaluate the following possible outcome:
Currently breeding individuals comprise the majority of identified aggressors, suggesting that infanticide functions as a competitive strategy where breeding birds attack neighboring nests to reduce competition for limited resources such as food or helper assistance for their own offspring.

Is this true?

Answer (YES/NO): NO